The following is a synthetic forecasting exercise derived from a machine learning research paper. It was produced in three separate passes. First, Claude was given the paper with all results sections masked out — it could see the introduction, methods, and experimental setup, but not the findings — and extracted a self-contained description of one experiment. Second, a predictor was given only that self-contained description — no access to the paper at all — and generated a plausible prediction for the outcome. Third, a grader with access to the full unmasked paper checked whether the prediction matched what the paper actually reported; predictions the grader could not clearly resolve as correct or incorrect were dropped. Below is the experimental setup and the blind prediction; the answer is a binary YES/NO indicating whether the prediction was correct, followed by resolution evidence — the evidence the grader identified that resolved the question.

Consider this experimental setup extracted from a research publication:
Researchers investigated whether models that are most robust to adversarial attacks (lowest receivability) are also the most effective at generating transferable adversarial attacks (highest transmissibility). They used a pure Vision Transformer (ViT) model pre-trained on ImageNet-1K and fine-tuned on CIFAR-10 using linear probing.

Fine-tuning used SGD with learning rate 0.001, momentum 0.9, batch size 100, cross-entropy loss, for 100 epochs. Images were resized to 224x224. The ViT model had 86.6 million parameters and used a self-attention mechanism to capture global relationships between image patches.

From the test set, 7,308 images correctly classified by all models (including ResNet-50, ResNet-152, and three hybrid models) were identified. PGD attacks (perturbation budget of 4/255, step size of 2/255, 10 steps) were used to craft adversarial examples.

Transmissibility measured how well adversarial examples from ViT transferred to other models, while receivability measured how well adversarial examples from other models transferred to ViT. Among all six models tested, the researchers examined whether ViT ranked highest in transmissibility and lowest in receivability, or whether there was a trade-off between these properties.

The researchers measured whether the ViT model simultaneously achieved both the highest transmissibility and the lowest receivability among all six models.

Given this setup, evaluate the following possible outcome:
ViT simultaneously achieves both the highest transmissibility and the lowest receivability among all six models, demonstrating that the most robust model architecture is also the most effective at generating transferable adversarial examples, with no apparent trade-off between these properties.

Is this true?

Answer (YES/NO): YES